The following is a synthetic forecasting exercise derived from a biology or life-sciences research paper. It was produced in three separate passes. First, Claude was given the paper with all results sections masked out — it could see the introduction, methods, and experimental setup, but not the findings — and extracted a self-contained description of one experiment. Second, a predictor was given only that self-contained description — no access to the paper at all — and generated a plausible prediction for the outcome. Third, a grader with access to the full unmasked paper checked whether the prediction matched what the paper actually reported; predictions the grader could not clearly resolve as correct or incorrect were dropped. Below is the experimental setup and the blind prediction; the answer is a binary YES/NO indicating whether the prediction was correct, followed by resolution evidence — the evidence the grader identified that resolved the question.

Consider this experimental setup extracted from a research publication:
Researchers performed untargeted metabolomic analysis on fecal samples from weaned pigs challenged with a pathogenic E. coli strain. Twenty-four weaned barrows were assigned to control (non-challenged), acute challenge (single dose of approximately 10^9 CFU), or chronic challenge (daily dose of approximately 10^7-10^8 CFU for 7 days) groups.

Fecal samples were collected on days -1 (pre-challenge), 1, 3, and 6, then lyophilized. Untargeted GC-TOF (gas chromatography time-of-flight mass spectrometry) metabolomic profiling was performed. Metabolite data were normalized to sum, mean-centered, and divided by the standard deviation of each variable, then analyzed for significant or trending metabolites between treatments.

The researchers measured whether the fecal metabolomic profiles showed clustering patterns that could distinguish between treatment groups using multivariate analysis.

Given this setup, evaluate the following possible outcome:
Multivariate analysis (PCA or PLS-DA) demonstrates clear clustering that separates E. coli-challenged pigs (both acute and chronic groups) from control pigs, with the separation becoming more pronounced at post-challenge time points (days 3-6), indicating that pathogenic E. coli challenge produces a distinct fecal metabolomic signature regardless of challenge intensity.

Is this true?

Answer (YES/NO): YES